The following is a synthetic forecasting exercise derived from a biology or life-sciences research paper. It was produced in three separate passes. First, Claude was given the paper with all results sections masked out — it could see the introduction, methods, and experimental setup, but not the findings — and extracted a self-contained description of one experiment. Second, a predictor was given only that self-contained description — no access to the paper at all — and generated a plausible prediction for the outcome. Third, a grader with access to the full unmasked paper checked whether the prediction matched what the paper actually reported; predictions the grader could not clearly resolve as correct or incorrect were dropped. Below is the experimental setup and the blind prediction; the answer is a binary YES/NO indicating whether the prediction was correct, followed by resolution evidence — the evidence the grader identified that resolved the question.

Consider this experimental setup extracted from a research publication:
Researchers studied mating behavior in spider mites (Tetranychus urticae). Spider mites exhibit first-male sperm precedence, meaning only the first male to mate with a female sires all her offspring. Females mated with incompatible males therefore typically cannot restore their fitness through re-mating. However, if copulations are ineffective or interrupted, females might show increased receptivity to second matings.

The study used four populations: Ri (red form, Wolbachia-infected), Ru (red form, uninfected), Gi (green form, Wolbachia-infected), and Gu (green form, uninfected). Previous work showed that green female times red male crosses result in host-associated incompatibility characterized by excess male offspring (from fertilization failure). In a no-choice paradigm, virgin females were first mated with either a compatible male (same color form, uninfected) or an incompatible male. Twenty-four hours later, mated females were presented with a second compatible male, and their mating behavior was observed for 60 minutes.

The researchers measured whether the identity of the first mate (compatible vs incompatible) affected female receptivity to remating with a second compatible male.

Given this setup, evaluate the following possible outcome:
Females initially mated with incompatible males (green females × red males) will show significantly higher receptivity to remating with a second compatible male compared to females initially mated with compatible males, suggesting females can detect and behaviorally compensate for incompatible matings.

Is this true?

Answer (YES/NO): NO